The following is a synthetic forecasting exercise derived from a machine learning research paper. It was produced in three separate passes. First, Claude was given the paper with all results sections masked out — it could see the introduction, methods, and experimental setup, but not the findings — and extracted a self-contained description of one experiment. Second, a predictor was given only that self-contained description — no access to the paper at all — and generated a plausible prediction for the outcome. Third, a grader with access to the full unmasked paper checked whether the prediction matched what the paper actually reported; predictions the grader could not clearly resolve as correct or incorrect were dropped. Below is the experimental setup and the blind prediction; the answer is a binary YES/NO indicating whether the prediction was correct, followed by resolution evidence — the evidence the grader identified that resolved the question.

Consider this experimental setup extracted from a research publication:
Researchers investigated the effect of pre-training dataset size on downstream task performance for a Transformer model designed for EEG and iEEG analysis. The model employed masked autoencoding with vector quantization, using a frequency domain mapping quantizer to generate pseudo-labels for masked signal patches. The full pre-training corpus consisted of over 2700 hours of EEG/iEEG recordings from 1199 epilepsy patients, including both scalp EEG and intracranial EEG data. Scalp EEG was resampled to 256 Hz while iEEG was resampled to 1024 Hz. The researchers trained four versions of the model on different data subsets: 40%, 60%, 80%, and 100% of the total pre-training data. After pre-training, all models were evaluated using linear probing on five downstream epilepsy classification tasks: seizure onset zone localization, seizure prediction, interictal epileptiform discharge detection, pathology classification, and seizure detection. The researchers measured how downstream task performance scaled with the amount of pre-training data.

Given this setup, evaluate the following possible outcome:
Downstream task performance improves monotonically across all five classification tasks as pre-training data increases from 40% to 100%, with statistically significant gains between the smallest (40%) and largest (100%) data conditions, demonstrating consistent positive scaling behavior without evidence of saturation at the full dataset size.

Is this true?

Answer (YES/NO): NO